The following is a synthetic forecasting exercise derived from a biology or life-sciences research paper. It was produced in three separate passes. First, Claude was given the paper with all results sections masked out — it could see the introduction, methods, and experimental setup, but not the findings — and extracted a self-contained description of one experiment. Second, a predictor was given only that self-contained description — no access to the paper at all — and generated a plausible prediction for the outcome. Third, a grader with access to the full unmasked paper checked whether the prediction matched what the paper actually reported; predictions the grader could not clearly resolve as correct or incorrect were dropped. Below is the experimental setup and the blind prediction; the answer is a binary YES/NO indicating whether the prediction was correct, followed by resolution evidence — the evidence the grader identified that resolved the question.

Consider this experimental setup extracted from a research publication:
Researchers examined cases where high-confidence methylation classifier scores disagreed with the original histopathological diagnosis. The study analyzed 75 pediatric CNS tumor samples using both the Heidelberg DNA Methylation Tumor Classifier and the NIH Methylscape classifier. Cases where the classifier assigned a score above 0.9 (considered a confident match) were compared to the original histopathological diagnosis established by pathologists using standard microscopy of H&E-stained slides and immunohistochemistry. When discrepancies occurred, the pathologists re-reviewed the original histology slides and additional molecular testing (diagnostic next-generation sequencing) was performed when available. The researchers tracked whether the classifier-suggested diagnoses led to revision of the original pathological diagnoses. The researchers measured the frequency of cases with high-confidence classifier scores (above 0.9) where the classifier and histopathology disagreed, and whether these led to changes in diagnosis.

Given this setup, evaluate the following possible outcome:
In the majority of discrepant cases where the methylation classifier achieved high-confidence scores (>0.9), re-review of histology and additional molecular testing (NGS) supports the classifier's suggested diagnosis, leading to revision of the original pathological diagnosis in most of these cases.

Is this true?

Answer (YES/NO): NO